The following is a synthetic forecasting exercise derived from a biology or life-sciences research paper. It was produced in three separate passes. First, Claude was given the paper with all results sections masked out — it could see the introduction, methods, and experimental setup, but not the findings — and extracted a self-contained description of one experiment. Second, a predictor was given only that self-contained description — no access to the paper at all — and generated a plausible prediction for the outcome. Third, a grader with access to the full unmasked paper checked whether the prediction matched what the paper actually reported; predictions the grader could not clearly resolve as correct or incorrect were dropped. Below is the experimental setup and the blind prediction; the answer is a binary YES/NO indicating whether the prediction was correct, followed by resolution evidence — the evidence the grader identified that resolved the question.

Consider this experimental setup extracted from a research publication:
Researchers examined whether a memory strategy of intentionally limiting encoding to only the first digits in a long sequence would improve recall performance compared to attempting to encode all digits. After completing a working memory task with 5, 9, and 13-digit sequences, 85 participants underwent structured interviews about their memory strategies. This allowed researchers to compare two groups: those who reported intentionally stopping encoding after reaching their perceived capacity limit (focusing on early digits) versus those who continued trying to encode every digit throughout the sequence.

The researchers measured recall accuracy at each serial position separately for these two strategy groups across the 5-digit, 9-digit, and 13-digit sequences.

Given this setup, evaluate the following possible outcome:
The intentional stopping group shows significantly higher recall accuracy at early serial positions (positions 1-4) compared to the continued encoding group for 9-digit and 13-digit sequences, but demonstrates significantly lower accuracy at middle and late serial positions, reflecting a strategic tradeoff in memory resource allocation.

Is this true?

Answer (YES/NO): NO